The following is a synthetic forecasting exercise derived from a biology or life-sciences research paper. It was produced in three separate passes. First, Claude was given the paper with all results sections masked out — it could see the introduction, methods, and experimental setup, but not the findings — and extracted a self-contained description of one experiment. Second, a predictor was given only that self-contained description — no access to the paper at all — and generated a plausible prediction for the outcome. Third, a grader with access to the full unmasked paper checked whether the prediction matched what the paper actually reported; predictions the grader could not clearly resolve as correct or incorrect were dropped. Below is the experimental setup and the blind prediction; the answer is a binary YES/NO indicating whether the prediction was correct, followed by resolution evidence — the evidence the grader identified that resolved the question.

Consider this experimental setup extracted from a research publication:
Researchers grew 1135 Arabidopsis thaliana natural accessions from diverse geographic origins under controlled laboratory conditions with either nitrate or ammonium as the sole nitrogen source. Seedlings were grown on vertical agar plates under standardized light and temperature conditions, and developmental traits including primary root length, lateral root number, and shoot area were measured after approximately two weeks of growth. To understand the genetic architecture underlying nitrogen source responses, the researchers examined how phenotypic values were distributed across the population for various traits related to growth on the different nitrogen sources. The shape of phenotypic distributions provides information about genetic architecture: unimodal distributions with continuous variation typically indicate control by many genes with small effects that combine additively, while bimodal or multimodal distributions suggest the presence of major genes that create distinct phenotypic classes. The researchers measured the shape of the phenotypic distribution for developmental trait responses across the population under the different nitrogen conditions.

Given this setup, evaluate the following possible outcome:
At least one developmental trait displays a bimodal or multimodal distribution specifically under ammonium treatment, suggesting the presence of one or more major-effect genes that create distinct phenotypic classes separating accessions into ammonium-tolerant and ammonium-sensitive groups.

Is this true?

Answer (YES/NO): NO